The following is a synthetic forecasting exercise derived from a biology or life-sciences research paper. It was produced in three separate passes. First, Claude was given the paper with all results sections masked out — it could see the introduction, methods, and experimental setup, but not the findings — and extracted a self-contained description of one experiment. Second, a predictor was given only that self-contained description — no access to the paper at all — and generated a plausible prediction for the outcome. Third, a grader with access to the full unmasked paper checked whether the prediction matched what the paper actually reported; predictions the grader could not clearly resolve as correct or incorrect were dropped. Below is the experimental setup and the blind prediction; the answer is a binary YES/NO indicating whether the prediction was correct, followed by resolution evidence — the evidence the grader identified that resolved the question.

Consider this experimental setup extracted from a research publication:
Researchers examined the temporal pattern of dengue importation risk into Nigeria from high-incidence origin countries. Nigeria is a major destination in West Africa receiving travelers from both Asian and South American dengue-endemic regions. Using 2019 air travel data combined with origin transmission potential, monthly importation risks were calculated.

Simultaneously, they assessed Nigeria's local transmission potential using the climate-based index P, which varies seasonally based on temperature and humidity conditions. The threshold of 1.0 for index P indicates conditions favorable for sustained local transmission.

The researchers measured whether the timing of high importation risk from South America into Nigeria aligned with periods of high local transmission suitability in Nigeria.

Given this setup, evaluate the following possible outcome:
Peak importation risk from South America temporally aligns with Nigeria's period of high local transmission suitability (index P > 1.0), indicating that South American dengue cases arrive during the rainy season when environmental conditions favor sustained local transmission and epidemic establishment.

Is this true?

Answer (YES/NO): NO